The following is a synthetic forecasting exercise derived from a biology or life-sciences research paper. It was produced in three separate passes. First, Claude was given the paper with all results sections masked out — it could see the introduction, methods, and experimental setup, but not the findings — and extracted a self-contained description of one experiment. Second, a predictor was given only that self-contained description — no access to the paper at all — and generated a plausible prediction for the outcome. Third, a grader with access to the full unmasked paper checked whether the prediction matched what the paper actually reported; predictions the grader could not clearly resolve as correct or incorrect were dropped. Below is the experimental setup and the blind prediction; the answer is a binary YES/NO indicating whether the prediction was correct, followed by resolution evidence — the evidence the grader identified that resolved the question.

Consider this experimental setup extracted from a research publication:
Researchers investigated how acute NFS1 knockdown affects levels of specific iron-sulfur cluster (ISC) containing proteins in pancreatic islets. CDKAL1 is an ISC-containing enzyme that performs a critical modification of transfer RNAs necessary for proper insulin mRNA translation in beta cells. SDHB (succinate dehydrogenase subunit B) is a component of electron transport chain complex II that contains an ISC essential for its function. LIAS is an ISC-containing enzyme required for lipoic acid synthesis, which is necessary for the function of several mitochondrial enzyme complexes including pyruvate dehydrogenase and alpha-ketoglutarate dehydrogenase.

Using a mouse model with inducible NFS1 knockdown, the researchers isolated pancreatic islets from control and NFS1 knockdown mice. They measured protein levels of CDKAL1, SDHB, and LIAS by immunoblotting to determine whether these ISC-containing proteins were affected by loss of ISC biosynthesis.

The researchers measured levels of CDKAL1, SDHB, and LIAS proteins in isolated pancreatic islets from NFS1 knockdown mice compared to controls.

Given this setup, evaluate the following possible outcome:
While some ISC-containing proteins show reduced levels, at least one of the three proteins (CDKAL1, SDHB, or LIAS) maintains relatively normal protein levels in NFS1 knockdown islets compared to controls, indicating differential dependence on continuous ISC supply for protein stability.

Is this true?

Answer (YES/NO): NO